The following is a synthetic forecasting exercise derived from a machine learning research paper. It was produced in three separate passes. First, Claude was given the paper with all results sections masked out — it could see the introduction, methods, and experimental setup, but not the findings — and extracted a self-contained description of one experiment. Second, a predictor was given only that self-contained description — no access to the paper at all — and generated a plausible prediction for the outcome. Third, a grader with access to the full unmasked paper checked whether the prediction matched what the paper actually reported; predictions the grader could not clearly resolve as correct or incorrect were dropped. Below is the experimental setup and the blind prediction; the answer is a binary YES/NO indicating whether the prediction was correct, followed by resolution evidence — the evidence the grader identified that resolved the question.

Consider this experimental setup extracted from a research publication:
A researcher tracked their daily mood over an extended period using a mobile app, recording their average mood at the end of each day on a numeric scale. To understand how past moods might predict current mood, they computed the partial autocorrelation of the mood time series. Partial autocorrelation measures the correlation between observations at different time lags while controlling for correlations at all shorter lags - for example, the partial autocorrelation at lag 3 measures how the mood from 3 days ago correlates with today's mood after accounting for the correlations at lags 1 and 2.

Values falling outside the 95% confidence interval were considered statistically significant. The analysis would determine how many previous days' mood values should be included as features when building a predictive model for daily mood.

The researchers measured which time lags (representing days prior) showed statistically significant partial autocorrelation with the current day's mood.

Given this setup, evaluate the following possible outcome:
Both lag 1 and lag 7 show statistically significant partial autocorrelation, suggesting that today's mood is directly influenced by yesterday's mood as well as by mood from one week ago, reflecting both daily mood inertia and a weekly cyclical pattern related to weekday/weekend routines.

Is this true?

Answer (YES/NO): NO